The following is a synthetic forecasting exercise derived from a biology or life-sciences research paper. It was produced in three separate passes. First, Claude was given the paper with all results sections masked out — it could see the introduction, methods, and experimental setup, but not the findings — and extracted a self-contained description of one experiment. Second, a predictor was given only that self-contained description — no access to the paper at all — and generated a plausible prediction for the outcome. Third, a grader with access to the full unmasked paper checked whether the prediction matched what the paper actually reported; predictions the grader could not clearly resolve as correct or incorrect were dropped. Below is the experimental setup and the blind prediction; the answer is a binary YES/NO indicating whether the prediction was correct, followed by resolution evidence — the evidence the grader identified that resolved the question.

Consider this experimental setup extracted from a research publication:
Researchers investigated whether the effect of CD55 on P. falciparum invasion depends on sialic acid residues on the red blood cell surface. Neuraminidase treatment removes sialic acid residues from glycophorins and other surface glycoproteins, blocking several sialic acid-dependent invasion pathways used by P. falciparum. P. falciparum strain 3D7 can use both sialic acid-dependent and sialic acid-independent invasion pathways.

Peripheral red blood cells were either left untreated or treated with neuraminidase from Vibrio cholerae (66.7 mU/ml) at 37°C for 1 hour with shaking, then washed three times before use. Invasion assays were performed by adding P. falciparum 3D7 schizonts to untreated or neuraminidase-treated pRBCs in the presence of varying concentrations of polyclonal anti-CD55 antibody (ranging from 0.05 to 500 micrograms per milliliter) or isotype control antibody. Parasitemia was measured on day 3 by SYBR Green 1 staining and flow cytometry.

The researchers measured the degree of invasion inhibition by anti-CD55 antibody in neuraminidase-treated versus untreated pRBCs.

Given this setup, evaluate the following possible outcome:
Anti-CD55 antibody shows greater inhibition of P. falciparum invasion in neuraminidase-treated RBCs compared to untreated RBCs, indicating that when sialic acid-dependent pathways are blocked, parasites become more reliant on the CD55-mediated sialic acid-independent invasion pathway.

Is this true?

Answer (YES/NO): YES